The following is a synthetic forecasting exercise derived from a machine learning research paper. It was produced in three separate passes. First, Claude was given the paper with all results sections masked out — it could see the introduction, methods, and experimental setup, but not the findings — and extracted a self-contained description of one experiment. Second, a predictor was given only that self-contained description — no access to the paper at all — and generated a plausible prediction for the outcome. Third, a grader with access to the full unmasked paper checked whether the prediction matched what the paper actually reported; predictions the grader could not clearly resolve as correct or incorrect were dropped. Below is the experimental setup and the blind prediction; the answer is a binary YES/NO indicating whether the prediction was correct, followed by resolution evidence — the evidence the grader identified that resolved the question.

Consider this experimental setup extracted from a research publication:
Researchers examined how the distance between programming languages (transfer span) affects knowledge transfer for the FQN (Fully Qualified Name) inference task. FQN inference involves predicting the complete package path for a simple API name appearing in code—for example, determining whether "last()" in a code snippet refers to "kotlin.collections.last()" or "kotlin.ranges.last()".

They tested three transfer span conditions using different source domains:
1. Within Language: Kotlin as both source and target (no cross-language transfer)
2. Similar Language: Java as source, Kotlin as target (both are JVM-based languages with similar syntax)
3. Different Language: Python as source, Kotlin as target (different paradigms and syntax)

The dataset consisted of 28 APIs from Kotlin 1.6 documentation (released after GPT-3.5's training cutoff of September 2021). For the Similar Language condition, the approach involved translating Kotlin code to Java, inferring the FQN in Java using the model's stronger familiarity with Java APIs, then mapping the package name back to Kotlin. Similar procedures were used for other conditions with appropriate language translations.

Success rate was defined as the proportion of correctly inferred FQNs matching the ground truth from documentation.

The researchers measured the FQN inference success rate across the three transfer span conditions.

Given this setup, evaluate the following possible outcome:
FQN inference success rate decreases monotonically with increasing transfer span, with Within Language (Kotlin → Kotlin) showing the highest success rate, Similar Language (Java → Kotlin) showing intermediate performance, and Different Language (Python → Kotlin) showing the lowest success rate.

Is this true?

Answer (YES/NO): YES